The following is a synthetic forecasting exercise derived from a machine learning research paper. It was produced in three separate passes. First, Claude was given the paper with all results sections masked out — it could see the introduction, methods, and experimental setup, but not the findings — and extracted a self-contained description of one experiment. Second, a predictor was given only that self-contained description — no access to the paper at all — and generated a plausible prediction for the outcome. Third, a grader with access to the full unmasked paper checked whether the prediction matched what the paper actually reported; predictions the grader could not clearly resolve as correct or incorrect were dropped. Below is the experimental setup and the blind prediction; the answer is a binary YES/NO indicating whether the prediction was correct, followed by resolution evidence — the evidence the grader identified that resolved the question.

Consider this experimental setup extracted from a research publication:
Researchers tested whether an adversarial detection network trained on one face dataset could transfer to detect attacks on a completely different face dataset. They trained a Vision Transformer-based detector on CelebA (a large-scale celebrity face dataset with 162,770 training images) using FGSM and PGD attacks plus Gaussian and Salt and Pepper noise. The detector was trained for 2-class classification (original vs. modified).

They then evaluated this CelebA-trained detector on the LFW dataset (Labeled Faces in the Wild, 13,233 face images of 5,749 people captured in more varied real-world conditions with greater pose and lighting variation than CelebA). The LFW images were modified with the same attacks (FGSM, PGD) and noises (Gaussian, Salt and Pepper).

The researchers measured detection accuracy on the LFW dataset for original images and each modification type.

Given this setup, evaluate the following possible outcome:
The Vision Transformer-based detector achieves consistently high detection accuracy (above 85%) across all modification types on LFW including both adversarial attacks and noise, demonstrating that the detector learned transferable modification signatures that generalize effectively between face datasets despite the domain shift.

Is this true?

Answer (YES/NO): YES